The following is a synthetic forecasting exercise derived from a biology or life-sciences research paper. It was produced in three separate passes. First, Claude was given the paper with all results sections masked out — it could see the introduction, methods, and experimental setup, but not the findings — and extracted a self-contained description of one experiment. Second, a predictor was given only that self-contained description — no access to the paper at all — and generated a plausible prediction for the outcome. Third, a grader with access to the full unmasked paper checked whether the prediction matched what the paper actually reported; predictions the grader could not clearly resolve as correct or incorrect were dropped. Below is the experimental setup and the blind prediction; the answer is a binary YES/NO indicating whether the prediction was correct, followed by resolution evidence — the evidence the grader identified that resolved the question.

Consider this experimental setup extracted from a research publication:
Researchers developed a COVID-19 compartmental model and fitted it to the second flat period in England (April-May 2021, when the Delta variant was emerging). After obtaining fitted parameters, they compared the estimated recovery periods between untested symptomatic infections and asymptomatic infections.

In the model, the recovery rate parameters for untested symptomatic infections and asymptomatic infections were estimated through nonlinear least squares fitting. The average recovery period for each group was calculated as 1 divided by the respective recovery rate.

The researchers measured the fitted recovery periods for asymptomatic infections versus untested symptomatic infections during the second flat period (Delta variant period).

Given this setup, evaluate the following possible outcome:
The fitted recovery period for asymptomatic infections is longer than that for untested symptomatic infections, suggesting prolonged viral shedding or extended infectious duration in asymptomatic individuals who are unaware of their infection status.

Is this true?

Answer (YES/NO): NO